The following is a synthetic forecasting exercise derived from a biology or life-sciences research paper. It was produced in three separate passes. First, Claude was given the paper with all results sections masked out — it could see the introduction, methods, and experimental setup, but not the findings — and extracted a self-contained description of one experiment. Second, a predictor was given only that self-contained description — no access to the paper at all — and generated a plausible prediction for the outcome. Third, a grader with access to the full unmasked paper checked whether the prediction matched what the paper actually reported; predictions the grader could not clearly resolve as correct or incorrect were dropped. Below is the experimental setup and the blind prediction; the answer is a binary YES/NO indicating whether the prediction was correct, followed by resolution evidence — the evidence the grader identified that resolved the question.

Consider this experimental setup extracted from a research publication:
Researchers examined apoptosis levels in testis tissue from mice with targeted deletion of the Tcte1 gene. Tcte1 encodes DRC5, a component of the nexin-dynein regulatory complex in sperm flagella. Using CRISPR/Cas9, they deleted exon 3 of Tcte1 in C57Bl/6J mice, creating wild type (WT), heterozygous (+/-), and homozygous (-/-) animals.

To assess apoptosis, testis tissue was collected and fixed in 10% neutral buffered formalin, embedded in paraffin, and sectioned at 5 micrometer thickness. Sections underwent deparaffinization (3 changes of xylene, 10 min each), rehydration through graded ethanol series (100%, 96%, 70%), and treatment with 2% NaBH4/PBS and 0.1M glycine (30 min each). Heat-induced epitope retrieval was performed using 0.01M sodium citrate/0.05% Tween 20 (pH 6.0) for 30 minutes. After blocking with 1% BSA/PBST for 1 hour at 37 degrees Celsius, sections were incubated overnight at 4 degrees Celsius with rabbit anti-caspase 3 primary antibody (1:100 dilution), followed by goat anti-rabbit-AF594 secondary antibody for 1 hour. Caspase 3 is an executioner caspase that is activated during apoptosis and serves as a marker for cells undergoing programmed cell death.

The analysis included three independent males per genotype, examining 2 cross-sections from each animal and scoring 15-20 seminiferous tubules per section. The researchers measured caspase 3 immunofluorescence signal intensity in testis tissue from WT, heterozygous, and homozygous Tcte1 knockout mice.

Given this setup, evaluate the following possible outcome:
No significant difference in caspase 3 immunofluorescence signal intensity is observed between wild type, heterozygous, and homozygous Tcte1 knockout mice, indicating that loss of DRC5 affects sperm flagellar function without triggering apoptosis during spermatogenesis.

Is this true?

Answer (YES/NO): YES